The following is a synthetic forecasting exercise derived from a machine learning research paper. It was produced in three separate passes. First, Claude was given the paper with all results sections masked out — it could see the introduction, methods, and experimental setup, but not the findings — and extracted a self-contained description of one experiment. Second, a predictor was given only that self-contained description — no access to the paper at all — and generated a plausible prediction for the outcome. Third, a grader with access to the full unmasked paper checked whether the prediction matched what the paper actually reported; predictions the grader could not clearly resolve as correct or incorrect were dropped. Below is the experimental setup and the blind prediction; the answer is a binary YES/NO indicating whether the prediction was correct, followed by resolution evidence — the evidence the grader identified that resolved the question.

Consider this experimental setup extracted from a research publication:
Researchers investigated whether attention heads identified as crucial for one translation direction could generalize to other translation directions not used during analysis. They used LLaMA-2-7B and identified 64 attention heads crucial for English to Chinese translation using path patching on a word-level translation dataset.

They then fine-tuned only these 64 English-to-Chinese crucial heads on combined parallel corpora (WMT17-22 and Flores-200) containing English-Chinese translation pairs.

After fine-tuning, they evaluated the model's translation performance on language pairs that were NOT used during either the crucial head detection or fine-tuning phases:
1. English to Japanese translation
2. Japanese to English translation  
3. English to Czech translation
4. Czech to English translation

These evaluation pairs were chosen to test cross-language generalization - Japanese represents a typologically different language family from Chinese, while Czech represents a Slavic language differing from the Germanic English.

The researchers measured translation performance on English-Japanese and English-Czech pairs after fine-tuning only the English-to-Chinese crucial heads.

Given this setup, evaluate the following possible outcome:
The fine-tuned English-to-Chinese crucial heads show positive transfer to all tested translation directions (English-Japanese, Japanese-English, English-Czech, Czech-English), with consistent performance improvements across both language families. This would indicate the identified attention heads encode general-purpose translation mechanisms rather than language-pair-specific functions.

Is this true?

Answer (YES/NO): YES